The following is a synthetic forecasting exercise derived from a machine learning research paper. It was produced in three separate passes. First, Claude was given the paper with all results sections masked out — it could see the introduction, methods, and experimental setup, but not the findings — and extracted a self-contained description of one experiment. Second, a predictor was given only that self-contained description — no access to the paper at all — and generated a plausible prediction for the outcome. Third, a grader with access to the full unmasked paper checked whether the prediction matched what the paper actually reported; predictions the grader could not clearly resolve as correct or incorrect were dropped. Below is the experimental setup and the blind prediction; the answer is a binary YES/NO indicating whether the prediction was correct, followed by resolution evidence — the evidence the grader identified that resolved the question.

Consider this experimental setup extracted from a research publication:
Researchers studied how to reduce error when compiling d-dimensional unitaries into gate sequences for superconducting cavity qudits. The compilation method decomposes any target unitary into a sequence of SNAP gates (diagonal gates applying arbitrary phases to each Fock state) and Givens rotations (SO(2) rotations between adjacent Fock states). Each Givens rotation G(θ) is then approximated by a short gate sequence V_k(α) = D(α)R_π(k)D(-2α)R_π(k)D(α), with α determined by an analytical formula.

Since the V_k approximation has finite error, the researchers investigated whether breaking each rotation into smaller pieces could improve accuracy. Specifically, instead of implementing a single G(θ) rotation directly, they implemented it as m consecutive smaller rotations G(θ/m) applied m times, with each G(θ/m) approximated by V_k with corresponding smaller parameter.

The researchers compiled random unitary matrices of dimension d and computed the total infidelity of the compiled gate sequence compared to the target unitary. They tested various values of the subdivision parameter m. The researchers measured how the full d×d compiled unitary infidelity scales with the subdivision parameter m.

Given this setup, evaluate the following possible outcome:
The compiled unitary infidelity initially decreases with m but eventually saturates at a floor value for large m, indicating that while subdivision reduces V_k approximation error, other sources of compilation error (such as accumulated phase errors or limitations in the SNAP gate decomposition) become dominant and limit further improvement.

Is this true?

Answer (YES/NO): NO